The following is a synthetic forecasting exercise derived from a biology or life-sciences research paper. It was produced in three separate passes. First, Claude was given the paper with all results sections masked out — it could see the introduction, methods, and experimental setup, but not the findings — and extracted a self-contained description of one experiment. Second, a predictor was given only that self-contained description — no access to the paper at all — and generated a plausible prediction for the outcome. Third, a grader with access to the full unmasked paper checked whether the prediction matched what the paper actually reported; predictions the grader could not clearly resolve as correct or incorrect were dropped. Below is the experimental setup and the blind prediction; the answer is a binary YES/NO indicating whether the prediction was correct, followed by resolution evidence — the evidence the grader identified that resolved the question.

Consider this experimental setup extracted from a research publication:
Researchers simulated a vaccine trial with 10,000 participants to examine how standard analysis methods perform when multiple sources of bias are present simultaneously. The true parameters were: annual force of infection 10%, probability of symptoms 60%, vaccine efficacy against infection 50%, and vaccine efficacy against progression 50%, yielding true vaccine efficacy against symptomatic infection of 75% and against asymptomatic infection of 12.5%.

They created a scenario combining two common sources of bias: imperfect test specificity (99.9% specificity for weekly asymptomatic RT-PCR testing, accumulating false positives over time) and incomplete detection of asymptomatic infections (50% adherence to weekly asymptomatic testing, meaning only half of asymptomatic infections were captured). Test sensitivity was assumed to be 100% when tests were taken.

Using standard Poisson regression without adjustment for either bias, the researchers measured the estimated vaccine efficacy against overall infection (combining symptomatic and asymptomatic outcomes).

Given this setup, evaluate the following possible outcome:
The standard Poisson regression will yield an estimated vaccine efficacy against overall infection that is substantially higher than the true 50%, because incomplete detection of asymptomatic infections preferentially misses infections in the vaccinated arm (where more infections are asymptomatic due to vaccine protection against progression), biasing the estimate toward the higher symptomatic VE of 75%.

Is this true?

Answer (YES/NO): NO